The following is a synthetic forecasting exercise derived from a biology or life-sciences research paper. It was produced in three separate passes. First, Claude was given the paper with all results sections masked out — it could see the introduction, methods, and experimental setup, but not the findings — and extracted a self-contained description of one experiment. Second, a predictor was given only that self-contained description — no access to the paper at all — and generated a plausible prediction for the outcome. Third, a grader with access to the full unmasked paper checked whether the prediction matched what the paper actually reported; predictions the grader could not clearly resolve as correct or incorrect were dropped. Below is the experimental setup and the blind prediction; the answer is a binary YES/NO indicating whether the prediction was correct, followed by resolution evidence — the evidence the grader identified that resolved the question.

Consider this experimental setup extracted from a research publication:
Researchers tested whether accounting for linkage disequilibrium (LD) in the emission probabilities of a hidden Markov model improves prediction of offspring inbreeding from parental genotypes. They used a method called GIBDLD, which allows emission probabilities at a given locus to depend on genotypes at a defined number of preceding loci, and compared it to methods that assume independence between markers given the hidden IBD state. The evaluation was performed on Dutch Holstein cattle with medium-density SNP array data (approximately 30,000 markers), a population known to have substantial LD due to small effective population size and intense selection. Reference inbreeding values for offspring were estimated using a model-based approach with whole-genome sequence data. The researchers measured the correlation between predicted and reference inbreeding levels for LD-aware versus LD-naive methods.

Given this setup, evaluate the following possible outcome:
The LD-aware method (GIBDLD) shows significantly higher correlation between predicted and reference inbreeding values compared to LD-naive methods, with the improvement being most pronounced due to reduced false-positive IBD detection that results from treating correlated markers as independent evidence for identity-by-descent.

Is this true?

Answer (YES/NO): NO